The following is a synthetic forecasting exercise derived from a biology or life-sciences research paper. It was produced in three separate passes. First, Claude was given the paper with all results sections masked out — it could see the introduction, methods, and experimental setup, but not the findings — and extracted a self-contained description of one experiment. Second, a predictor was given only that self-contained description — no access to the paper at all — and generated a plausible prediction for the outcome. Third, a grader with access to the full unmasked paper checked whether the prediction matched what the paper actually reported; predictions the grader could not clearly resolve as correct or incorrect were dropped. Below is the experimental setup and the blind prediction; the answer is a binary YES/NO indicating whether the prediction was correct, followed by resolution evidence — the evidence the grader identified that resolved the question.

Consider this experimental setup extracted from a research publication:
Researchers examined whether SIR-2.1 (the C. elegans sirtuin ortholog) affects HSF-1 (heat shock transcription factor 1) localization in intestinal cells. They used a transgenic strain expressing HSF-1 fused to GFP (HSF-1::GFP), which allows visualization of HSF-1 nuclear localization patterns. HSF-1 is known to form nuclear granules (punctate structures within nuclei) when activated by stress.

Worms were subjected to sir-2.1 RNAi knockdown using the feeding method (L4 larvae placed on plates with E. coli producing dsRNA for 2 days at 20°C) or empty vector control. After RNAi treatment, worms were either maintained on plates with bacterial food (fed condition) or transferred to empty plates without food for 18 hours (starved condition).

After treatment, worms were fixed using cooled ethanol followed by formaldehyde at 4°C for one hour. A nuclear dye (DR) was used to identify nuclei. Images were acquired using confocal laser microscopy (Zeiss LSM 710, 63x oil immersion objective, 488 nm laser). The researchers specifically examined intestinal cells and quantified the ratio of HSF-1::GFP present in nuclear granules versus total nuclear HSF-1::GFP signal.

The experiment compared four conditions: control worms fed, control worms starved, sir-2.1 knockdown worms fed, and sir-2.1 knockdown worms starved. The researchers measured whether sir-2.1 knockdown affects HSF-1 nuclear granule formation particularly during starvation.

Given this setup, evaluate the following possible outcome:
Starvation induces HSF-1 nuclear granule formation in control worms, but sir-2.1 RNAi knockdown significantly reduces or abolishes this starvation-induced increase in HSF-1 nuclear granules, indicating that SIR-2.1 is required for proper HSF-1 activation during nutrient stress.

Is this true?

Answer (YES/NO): NO